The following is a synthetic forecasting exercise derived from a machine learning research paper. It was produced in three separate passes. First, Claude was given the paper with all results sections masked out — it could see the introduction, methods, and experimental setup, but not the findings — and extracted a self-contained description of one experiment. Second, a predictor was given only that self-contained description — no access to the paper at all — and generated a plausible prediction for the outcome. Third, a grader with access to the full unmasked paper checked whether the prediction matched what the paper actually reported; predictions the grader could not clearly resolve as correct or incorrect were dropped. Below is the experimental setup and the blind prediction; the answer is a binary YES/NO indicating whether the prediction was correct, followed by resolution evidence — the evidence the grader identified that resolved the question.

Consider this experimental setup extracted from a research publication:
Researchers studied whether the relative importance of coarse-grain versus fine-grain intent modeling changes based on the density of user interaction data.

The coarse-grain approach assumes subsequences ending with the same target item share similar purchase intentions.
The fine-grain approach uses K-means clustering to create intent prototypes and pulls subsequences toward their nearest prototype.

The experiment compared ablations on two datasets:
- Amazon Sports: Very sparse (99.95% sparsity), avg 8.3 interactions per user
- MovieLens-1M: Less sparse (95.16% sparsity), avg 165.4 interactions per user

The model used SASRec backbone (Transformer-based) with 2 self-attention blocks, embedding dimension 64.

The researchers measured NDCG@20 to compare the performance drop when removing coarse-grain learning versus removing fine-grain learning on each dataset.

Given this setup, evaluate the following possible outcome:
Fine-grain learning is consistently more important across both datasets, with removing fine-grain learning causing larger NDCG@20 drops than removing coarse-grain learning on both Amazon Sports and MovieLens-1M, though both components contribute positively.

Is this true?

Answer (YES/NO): YES